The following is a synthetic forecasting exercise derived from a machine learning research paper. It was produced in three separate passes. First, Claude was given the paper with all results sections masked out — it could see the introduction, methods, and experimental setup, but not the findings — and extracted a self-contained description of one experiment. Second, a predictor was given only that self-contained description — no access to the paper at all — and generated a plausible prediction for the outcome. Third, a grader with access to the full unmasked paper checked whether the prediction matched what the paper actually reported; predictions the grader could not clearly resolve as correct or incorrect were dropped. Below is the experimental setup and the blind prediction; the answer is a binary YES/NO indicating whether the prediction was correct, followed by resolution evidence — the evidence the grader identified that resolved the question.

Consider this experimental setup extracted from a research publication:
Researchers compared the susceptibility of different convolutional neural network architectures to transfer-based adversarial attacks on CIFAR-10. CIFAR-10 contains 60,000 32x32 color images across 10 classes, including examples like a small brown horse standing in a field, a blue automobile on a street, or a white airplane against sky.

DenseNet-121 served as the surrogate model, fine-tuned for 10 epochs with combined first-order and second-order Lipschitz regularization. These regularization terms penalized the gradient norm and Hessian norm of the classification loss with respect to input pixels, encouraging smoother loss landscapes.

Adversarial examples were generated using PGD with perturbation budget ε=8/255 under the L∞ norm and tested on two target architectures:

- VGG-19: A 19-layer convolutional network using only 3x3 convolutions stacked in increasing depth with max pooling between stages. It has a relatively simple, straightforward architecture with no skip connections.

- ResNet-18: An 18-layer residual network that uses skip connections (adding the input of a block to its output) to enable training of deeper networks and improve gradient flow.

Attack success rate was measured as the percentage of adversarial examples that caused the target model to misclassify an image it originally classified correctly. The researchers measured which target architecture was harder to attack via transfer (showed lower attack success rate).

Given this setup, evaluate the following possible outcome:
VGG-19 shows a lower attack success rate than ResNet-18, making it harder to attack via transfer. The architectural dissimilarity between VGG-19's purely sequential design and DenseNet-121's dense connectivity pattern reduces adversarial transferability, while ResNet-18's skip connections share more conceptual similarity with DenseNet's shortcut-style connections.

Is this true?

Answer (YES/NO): NO